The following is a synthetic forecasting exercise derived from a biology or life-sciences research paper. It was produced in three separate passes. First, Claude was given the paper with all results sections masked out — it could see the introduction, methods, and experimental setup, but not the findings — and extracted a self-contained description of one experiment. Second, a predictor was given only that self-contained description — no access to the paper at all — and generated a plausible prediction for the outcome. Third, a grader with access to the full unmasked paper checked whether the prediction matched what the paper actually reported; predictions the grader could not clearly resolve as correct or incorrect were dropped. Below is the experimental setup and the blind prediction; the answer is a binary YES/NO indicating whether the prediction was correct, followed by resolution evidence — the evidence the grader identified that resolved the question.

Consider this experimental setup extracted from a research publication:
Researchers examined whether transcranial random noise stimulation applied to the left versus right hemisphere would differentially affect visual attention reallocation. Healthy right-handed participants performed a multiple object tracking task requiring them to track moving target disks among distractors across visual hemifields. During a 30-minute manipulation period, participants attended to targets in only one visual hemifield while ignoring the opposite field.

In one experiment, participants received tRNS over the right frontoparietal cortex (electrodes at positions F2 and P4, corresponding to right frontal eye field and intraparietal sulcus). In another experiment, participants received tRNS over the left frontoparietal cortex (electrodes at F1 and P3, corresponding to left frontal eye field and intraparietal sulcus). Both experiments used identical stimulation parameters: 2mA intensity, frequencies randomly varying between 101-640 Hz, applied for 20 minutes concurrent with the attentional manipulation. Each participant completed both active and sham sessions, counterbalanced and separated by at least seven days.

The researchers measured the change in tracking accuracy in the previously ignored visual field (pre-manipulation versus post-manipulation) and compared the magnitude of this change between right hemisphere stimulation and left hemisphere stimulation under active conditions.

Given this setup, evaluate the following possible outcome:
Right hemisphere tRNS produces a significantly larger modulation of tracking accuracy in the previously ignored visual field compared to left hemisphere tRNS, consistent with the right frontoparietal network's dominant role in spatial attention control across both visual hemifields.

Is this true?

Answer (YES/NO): YES